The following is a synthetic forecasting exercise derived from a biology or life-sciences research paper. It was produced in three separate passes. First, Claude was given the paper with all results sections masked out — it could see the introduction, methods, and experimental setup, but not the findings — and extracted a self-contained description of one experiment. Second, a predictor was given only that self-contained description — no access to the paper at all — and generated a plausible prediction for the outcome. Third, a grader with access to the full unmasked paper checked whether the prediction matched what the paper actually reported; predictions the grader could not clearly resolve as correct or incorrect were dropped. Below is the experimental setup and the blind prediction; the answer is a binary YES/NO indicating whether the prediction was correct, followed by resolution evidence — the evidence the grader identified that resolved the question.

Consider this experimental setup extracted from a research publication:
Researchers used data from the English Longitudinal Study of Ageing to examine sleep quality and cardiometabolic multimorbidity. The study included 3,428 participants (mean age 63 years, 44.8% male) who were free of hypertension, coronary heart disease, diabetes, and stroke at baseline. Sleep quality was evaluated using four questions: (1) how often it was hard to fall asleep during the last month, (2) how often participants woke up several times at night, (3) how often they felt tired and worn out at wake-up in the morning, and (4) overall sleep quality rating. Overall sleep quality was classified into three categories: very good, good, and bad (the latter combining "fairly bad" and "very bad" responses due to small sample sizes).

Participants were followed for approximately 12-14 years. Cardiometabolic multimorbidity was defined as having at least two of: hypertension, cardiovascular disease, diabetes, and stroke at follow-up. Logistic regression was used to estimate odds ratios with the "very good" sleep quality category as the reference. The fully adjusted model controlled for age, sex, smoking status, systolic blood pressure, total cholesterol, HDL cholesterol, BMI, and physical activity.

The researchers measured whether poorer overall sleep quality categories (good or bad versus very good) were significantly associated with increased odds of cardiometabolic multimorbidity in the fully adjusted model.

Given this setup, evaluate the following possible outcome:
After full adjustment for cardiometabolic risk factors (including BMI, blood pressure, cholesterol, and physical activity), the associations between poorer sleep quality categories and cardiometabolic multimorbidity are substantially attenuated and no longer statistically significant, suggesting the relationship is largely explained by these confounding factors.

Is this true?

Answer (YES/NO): YES